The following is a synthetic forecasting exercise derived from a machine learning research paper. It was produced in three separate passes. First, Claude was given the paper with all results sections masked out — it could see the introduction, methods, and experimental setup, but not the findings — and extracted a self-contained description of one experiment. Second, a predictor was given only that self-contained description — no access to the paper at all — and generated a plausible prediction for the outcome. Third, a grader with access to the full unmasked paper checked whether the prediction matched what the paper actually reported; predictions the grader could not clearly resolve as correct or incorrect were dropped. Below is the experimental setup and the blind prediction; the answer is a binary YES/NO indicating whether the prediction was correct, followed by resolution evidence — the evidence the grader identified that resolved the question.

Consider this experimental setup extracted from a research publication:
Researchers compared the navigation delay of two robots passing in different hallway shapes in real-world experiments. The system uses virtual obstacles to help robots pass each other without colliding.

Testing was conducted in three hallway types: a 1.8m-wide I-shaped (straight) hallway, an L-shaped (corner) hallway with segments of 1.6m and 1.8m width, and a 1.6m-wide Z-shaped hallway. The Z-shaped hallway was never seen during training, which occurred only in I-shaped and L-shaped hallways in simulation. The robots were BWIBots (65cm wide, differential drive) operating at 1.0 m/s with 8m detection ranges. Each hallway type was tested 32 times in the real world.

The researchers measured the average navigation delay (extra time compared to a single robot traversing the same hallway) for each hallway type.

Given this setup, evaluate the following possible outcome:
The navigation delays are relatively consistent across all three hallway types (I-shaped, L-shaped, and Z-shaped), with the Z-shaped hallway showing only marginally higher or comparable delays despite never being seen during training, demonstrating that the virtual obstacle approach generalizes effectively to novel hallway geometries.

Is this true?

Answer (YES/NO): NO